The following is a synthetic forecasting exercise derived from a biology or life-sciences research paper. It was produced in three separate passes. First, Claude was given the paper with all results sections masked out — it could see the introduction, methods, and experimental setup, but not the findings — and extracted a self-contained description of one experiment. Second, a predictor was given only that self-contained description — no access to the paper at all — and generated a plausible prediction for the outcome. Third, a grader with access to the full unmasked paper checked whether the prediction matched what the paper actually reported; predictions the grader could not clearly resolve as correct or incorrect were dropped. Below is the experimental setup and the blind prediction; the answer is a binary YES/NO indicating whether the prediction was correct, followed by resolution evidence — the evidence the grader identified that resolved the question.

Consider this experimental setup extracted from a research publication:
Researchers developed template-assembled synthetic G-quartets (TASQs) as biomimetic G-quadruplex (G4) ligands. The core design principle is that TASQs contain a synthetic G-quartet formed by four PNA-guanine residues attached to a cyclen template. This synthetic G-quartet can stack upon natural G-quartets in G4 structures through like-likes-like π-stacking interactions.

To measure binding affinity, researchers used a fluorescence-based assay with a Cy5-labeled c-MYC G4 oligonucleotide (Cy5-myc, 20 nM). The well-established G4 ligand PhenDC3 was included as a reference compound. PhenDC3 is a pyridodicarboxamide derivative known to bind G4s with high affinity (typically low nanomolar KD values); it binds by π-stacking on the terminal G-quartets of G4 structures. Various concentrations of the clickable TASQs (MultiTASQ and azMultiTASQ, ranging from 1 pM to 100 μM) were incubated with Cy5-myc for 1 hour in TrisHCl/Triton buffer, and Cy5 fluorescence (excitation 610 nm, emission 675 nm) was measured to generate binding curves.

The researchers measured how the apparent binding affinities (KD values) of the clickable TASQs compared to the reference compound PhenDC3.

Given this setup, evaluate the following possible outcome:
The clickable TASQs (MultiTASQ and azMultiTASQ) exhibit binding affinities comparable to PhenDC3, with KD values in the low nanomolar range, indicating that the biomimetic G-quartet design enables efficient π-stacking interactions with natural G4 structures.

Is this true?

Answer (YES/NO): NO